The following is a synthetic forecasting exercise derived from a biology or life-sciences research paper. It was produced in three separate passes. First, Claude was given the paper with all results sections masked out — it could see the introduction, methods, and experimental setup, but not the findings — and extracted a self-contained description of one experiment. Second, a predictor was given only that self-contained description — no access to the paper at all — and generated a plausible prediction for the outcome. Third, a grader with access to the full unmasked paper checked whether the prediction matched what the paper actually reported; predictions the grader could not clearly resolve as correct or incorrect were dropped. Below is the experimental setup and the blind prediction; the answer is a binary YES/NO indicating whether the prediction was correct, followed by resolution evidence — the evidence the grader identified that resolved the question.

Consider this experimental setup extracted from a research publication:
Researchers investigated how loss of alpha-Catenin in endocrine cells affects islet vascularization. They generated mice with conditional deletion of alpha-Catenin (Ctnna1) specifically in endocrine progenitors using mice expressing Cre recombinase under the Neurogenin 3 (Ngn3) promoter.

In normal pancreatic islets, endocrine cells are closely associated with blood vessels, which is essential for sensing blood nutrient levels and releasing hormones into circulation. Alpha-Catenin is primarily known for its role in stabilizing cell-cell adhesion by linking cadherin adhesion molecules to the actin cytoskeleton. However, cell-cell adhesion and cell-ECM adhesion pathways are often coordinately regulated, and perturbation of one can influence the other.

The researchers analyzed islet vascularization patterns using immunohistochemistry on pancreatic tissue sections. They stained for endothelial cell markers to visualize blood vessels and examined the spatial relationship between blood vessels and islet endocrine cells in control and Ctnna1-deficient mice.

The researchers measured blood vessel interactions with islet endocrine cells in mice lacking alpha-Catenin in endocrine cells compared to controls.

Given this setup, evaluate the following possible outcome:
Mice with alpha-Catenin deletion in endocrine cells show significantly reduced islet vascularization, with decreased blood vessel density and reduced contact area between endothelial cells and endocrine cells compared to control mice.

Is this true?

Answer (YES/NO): NO